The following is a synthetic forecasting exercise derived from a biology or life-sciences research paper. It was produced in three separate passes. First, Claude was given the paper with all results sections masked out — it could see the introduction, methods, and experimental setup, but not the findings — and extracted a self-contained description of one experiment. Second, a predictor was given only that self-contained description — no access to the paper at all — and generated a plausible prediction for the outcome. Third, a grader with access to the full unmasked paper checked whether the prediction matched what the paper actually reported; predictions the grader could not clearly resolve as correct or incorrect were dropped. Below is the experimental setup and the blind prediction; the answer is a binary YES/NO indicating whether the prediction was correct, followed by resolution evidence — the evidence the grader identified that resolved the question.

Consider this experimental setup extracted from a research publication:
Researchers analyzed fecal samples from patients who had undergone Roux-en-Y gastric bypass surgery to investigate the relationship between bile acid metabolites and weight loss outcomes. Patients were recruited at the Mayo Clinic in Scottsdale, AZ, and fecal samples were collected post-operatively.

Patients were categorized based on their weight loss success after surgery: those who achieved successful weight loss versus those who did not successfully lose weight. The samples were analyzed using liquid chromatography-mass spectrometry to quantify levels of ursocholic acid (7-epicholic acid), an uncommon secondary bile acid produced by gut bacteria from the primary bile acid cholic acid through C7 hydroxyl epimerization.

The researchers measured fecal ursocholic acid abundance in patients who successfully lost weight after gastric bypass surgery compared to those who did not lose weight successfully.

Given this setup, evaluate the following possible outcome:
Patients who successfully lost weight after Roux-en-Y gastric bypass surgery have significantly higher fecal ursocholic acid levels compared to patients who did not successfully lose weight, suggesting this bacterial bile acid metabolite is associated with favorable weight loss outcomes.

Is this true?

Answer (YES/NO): NO